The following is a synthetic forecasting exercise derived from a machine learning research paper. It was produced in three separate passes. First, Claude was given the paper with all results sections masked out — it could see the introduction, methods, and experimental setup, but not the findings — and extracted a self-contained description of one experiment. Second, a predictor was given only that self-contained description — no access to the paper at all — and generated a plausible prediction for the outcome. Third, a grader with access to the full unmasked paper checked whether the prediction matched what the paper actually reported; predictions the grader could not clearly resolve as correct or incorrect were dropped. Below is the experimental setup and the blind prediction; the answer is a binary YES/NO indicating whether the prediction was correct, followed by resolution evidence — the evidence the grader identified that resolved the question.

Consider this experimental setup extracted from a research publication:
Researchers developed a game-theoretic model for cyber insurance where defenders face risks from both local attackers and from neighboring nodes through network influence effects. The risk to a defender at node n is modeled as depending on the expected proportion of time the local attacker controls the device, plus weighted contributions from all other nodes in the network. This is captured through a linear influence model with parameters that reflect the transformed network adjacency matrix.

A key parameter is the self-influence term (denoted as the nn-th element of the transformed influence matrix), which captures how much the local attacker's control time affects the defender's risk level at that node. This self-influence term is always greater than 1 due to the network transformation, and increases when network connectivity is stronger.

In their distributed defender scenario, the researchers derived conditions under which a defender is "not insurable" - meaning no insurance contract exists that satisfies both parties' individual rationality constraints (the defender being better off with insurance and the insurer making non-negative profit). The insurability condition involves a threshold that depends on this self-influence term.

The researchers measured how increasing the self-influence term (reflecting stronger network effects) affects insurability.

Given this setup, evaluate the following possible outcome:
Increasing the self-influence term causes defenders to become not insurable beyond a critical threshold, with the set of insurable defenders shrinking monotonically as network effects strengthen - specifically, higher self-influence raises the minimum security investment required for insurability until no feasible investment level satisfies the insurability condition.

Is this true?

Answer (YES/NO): NO